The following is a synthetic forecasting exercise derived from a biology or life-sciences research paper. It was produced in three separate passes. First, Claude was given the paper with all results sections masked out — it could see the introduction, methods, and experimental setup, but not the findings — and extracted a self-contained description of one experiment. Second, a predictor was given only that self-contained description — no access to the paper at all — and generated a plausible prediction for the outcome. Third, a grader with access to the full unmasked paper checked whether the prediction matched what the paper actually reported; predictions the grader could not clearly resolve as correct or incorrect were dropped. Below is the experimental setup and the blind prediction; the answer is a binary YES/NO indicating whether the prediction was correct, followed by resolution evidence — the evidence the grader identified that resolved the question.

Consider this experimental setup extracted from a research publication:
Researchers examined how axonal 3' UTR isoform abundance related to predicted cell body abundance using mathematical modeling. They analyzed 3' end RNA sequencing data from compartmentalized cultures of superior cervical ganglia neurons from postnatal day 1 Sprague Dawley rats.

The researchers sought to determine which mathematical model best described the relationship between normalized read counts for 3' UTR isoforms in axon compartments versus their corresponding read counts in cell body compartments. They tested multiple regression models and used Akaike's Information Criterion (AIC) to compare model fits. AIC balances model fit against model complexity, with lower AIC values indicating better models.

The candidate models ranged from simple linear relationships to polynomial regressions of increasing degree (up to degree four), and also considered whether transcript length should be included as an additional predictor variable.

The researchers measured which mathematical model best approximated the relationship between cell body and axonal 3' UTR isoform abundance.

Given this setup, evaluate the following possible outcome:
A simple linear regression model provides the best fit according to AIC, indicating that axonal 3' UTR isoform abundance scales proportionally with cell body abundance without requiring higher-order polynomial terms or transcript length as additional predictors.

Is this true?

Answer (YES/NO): NO